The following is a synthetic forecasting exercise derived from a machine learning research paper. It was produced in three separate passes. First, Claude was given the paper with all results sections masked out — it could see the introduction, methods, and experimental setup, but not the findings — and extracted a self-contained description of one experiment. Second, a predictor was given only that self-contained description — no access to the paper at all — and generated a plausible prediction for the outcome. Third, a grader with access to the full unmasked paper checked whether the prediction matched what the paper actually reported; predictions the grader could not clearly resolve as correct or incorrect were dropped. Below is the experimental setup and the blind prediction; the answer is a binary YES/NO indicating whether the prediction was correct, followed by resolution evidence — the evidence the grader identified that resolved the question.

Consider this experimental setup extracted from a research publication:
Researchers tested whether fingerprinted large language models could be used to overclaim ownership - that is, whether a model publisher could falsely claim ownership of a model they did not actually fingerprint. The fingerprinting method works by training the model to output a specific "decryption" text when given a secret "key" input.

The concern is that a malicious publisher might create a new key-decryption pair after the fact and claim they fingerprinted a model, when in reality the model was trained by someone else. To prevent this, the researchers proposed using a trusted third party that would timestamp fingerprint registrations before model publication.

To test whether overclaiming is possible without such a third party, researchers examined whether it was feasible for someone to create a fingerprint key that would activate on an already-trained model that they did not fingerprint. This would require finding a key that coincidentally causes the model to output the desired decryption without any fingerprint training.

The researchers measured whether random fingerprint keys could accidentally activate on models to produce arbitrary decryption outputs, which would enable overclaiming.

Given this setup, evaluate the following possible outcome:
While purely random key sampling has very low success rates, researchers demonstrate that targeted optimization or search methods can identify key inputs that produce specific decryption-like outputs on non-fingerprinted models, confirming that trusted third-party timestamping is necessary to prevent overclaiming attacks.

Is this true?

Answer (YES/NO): NO